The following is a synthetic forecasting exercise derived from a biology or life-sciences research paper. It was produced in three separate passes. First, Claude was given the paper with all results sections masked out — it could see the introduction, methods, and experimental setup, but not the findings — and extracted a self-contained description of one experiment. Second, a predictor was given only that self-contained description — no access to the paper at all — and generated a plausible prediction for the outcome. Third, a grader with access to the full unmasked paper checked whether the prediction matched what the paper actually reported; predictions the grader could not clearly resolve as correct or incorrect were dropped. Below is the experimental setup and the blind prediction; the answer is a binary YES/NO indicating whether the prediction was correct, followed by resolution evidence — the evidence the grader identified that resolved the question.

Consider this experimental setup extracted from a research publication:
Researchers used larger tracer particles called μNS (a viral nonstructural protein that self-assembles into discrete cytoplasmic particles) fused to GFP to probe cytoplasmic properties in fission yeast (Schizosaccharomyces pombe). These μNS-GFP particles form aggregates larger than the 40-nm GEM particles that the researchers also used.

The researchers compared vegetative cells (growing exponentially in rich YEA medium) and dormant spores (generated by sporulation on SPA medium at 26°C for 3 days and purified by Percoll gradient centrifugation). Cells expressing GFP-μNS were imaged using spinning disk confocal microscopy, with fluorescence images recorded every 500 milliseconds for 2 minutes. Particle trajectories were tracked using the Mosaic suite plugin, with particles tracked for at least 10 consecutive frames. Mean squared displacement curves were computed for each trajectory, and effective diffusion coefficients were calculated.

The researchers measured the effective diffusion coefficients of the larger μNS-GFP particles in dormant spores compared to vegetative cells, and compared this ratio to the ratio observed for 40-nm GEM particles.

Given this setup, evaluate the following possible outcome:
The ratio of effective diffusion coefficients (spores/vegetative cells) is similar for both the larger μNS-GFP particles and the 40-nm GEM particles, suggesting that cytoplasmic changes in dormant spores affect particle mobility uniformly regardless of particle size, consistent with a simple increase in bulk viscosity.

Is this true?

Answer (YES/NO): NO